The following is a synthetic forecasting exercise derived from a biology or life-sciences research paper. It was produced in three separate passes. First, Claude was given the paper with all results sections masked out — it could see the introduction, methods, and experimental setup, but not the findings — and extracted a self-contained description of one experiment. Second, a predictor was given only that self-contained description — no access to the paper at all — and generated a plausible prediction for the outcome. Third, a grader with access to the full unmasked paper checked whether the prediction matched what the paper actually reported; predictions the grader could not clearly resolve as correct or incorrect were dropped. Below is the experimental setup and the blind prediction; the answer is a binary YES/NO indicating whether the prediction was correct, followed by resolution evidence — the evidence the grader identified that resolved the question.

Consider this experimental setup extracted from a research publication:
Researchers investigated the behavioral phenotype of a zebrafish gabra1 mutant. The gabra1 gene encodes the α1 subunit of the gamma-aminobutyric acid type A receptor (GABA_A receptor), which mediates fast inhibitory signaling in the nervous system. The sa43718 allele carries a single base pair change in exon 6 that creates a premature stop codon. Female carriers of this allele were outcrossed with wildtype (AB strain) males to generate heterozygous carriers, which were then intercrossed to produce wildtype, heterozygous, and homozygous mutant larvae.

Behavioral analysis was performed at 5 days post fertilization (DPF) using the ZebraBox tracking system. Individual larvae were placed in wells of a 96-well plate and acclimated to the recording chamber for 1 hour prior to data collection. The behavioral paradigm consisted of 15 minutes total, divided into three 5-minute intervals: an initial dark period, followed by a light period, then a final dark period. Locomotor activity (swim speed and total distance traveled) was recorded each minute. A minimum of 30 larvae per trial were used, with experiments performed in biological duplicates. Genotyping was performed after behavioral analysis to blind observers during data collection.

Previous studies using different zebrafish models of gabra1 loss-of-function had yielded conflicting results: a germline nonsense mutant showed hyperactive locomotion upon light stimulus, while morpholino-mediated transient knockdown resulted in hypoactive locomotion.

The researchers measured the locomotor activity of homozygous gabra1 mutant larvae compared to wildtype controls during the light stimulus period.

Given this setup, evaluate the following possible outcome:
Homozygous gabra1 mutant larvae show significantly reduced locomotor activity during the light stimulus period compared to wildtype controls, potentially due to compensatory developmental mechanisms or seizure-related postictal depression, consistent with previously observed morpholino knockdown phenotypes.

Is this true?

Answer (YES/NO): NO